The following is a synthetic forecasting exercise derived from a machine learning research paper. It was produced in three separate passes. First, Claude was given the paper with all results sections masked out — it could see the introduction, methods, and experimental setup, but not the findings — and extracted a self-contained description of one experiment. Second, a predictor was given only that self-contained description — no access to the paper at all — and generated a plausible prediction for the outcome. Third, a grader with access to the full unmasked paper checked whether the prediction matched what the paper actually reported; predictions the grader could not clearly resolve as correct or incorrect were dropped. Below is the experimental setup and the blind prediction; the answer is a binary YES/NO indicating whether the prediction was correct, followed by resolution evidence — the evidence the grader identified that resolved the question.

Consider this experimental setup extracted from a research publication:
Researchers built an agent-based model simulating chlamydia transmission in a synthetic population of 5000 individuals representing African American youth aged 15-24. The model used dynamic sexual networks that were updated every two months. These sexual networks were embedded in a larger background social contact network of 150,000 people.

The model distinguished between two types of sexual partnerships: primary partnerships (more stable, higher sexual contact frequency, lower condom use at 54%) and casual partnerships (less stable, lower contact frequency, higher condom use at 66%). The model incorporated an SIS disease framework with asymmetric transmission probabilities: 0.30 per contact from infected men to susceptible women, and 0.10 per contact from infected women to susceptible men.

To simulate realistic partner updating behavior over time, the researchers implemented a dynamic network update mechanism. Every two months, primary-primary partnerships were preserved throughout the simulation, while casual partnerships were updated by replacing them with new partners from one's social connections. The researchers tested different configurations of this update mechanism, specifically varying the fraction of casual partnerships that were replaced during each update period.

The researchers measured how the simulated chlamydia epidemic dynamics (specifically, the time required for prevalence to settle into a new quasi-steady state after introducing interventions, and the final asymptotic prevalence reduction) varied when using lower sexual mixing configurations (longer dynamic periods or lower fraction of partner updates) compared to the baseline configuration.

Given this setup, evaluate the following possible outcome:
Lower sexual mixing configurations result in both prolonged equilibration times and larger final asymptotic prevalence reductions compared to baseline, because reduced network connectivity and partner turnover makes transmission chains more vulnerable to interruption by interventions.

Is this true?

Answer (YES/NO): NO